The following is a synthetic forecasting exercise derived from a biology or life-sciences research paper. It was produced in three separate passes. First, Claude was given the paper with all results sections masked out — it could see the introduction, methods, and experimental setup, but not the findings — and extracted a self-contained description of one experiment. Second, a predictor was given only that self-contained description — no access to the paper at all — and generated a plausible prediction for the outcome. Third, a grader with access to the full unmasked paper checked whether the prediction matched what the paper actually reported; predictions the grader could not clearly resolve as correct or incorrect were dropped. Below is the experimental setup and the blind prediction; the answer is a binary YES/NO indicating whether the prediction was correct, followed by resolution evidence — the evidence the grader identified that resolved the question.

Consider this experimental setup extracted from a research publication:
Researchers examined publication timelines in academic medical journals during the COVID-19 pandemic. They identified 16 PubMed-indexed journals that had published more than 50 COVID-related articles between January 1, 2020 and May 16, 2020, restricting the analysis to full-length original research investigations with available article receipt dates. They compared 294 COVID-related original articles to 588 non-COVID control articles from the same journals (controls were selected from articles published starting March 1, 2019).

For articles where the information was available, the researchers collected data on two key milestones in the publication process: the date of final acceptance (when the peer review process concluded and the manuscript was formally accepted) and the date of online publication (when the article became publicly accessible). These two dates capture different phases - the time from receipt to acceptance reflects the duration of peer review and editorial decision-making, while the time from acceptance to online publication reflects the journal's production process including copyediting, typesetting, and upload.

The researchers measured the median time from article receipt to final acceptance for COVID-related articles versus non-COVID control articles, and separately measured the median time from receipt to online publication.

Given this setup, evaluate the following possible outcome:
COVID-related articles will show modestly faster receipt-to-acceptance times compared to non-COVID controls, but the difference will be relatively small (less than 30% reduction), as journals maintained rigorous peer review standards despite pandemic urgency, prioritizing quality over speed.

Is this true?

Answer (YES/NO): NO